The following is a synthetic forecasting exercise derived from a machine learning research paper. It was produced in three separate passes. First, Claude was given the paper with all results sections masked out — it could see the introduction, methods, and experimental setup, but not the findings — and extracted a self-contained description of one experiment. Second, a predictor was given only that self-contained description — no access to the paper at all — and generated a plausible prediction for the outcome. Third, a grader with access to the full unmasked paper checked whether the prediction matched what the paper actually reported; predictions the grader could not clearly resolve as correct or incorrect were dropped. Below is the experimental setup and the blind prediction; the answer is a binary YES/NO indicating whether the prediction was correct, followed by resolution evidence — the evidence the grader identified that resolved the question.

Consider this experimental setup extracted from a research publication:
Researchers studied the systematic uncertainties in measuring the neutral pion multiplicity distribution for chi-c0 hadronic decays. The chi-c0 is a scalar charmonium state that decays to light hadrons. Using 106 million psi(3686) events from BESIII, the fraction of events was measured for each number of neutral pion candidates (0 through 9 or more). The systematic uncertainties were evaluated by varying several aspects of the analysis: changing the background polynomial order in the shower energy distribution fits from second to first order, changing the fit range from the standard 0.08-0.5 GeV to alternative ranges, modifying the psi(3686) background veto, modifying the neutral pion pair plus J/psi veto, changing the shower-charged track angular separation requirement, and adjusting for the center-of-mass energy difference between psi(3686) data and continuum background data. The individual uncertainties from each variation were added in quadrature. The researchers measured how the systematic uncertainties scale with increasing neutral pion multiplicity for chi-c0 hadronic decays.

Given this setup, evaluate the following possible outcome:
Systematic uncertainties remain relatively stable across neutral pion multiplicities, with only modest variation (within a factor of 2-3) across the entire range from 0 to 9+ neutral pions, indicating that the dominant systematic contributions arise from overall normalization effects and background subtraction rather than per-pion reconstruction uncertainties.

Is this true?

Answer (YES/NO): NO